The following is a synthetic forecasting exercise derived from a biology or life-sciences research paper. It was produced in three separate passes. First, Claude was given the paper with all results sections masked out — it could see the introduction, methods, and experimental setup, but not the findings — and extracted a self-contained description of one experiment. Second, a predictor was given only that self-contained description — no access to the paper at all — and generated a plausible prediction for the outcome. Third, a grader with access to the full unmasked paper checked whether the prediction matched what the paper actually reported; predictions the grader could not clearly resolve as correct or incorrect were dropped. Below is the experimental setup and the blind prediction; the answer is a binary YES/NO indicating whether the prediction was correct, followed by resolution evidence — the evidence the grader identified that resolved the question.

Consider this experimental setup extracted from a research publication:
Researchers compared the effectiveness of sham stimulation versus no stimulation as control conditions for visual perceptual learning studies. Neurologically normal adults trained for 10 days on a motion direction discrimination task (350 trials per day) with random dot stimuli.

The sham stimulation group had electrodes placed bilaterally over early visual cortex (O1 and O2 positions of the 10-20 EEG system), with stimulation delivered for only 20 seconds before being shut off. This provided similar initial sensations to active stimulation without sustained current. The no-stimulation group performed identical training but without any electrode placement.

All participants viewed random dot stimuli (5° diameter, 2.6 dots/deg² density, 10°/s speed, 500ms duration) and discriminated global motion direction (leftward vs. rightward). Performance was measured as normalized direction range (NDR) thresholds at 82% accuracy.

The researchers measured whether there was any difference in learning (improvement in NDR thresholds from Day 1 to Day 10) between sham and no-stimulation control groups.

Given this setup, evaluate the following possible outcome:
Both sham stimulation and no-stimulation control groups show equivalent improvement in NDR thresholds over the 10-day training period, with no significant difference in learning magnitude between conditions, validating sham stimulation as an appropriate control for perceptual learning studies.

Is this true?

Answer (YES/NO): YES